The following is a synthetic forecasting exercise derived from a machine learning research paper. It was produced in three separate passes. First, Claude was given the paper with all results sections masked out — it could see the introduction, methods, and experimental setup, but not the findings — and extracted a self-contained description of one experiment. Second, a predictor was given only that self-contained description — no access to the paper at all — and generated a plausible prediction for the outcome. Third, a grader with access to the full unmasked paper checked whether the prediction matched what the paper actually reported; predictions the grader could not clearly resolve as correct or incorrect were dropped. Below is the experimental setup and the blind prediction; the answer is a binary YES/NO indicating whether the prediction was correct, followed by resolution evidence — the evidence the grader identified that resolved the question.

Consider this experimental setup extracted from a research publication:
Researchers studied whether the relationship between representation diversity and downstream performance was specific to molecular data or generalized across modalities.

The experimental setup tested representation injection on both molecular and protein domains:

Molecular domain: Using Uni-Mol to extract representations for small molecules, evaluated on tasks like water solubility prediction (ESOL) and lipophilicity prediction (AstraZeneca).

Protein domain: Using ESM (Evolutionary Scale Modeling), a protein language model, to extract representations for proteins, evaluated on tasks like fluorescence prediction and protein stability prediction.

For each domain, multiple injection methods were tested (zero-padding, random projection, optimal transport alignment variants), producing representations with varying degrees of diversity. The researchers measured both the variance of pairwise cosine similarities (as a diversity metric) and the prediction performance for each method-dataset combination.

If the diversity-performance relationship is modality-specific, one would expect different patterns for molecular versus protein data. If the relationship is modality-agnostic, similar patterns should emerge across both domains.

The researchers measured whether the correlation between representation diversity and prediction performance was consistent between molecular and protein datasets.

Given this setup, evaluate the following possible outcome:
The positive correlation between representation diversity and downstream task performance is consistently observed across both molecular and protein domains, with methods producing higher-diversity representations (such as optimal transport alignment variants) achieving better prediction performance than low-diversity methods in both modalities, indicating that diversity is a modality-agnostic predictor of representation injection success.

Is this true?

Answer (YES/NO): YES